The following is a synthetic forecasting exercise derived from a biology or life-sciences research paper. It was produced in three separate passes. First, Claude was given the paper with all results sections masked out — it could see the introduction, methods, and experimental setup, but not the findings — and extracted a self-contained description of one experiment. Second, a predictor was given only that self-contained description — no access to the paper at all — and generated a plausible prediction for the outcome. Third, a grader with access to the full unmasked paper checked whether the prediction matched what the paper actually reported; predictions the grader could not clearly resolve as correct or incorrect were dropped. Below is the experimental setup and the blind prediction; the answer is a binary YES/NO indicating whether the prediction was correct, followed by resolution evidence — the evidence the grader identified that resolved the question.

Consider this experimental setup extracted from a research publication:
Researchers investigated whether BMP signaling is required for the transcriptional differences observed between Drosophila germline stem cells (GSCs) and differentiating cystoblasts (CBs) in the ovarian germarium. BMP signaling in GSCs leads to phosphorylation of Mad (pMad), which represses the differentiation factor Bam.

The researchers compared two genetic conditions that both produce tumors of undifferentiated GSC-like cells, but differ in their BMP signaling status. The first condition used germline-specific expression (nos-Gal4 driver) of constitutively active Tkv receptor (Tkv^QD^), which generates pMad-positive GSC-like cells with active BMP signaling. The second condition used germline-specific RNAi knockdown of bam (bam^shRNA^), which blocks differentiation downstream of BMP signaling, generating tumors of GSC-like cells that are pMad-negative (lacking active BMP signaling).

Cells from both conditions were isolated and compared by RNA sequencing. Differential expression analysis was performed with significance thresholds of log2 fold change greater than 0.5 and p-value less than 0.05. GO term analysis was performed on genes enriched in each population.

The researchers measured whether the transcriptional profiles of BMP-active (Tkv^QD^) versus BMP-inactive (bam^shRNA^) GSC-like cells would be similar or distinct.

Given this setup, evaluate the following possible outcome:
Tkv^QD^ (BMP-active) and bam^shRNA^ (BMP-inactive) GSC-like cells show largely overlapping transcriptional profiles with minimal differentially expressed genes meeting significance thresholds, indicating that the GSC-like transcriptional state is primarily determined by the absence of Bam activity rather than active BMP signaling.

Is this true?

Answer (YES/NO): NO